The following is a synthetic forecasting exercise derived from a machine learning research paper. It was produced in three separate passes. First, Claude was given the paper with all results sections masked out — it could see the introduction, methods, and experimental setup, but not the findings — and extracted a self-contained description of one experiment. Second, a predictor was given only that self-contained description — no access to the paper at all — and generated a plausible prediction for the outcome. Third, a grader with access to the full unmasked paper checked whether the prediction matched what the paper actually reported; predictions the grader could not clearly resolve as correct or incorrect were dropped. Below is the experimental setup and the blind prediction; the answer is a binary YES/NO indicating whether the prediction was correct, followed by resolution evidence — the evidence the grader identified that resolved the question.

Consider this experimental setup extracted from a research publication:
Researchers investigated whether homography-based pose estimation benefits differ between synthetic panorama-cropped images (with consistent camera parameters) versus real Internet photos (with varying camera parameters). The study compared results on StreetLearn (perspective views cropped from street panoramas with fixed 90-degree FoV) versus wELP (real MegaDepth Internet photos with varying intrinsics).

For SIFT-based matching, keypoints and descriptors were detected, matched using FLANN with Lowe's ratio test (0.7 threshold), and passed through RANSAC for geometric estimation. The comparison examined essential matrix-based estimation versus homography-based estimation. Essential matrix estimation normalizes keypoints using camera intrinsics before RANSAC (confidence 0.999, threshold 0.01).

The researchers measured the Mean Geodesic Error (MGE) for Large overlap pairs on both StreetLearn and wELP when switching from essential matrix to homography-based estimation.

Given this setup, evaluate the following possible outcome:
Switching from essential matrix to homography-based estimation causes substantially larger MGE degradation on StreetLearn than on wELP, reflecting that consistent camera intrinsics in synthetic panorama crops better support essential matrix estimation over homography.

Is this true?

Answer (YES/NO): NO